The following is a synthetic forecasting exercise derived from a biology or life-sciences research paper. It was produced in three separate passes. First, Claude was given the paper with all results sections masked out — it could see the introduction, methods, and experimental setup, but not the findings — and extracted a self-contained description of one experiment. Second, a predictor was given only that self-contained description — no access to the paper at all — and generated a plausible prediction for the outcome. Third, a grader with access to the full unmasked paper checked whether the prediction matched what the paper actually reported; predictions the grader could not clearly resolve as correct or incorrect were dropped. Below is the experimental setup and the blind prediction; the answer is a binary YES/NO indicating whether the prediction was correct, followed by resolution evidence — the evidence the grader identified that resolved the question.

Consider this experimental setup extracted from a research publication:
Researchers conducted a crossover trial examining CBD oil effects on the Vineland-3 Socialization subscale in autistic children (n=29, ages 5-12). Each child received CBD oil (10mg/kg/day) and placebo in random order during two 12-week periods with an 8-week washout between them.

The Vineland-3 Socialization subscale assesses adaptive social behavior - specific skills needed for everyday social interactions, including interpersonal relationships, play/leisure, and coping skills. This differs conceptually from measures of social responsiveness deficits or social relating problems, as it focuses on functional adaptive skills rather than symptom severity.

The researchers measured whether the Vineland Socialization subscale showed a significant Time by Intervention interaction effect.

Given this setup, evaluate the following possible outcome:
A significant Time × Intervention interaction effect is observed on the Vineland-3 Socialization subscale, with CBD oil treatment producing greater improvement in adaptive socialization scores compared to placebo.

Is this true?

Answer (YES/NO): NO